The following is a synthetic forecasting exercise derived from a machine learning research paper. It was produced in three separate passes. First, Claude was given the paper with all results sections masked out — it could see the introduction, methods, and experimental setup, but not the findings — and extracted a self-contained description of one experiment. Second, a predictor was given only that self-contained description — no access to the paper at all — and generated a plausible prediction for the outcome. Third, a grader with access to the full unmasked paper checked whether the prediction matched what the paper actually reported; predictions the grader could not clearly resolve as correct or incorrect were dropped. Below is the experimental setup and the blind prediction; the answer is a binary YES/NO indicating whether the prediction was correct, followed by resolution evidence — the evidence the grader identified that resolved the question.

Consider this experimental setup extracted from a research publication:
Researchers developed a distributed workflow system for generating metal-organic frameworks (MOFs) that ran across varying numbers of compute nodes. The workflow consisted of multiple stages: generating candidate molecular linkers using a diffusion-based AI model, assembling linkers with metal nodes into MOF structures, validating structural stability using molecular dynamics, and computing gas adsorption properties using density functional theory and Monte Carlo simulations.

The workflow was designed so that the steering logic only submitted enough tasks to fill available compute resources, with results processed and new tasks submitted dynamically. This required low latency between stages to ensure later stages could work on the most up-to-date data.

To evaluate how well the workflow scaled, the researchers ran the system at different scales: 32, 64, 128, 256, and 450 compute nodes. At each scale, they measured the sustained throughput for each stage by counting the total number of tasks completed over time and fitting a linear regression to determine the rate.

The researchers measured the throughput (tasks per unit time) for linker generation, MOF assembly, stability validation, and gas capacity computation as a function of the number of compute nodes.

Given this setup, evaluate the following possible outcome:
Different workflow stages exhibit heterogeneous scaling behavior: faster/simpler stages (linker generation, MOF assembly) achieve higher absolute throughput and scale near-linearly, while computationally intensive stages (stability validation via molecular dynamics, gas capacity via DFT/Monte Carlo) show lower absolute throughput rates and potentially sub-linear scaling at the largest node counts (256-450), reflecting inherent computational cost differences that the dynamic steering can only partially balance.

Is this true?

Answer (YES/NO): NO